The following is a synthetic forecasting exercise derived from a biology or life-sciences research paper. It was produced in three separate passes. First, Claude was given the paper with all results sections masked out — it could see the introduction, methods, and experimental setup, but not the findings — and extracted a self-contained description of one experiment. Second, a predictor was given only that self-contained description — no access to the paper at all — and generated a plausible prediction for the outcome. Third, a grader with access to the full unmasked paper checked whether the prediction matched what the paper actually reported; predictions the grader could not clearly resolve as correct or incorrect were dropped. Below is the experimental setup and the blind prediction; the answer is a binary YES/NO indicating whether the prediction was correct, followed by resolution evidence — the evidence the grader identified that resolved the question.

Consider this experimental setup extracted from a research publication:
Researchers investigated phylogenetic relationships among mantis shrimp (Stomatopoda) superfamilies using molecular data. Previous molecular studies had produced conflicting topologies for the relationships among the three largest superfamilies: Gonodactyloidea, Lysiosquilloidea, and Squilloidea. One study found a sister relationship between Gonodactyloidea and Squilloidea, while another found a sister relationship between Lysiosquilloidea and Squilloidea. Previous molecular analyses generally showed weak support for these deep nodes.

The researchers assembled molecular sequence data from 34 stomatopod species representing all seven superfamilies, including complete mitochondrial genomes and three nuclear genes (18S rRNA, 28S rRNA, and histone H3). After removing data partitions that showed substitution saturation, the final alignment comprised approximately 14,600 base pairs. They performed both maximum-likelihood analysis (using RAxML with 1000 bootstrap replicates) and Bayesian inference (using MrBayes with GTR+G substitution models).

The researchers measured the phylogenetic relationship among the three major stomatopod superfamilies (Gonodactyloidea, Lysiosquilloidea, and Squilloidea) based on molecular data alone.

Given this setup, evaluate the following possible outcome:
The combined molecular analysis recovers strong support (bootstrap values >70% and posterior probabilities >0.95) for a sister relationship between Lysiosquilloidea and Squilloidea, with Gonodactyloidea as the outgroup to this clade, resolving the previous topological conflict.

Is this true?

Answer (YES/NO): NO